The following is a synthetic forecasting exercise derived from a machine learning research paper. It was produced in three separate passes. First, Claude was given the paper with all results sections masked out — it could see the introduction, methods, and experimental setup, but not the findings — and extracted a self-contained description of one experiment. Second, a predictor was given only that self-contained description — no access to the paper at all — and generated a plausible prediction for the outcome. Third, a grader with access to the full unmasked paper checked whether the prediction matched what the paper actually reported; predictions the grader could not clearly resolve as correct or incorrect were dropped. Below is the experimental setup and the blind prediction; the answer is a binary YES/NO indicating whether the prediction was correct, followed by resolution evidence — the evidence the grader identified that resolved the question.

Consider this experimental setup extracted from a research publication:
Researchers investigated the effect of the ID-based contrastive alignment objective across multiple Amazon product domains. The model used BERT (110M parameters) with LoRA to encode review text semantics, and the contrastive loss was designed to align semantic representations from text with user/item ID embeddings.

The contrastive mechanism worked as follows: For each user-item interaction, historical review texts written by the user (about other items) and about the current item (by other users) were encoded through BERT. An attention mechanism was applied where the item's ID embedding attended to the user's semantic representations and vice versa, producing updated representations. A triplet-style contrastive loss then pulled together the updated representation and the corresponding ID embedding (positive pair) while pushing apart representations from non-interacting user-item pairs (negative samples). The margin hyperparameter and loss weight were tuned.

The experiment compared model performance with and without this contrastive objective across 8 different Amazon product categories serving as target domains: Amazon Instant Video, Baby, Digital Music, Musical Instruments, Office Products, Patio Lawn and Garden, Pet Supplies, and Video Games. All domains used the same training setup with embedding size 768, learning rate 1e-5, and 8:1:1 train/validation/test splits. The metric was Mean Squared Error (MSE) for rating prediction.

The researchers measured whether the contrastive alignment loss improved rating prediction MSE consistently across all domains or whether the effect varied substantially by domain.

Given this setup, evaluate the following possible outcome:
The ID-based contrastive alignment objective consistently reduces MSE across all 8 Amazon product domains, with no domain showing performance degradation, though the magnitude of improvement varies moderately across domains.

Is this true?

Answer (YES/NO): NO